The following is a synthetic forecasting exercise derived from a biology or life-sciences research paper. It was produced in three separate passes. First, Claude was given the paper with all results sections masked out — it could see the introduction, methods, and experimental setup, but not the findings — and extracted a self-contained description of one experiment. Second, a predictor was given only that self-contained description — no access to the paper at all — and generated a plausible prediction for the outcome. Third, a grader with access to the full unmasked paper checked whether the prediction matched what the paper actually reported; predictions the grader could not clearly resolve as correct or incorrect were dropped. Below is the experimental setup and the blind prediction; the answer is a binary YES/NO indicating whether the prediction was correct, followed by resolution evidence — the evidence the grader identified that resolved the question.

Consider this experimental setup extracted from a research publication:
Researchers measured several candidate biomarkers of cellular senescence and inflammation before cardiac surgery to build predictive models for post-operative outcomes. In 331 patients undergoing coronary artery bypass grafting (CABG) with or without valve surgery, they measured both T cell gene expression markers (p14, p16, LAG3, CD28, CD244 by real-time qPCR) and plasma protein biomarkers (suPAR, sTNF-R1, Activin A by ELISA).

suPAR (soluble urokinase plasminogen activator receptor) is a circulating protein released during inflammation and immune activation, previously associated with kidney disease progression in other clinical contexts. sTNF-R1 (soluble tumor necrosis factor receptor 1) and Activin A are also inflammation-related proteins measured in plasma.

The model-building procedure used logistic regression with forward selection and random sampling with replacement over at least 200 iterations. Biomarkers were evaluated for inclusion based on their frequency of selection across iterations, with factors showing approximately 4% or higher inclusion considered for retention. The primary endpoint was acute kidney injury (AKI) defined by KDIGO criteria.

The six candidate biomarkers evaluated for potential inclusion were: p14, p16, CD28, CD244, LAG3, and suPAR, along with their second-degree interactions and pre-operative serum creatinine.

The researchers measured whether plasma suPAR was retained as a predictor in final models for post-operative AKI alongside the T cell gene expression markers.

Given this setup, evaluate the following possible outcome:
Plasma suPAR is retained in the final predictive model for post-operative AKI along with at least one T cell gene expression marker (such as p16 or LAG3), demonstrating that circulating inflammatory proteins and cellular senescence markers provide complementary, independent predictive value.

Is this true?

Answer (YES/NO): YES